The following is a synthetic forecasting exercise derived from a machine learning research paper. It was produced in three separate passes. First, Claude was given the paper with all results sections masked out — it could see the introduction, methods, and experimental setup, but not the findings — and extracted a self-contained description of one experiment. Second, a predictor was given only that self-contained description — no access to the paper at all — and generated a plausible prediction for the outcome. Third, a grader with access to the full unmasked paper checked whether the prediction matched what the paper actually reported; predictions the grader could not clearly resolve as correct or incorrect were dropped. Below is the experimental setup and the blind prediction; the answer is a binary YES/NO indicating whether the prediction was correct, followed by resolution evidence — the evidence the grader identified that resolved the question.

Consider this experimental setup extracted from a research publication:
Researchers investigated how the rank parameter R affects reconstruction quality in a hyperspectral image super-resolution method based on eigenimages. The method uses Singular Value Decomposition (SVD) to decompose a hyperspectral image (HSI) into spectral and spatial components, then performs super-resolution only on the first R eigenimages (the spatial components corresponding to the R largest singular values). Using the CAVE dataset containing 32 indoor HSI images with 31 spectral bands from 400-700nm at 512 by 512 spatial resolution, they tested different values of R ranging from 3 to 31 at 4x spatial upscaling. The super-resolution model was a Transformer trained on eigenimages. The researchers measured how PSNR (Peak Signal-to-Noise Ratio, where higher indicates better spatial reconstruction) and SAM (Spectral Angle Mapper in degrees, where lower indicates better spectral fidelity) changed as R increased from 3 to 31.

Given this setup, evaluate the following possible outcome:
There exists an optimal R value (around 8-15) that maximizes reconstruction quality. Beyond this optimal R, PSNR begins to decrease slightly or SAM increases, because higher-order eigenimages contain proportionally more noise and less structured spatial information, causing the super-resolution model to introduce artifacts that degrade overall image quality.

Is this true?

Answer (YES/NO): NO